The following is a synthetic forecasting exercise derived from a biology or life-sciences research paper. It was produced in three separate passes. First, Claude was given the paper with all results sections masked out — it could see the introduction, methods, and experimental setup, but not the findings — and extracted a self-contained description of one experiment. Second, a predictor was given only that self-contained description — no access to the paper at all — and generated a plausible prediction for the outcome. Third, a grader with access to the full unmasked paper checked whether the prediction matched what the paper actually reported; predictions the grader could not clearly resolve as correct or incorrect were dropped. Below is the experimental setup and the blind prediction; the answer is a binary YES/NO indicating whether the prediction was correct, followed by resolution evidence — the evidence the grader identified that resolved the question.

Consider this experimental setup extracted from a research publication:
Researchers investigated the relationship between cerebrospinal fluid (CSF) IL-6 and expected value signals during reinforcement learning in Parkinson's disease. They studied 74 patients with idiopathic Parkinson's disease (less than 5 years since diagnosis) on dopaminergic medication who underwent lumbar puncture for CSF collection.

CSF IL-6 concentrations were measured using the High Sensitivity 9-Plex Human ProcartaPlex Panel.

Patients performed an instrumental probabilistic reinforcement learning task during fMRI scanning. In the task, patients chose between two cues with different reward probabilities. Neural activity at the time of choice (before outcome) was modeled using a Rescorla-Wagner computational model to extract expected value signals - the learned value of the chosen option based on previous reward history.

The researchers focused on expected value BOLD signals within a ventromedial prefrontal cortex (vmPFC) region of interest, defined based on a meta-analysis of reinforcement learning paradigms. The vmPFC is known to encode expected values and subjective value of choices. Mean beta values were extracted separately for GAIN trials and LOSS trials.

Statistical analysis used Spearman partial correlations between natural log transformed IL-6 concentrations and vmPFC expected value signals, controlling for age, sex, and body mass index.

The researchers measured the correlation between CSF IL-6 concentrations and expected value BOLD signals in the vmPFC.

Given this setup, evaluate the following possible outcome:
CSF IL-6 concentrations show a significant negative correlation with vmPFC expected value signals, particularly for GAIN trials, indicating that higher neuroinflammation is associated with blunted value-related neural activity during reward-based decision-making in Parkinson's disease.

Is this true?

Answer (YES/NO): NO